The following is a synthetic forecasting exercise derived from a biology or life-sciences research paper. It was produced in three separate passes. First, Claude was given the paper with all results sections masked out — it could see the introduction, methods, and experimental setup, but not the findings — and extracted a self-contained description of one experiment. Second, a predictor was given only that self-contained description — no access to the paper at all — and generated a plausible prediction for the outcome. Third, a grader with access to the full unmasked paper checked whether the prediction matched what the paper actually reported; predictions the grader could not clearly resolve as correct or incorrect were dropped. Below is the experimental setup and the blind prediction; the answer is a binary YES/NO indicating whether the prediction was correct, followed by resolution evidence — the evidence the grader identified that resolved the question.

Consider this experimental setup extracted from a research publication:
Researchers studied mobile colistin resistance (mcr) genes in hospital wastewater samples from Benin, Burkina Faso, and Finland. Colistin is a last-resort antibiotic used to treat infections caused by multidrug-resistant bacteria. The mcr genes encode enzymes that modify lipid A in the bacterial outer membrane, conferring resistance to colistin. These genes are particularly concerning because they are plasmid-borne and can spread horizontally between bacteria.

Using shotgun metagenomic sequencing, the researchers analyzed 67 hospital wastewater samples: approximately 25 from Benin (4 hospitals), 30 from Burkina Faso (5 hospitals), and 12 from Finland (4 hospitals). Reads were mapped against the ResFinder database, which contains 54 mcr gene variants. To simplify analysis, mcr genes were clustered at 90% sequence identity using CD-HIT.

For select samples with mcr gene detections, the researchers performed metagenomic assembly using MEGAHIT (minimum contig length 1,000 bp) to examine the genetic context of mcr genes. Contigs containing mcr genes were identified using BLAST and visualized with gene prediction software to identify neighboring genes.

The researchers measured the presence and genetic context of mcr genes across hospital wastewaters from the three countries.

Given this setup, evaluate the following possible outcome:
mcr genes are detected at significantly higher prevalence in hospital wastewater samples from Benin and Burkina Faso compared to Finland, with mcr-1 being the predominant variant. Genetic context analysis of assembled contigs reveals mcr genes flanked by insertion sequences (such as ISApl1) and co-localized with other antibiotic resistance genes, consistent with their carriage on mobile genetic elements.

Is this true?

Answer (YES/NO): NO